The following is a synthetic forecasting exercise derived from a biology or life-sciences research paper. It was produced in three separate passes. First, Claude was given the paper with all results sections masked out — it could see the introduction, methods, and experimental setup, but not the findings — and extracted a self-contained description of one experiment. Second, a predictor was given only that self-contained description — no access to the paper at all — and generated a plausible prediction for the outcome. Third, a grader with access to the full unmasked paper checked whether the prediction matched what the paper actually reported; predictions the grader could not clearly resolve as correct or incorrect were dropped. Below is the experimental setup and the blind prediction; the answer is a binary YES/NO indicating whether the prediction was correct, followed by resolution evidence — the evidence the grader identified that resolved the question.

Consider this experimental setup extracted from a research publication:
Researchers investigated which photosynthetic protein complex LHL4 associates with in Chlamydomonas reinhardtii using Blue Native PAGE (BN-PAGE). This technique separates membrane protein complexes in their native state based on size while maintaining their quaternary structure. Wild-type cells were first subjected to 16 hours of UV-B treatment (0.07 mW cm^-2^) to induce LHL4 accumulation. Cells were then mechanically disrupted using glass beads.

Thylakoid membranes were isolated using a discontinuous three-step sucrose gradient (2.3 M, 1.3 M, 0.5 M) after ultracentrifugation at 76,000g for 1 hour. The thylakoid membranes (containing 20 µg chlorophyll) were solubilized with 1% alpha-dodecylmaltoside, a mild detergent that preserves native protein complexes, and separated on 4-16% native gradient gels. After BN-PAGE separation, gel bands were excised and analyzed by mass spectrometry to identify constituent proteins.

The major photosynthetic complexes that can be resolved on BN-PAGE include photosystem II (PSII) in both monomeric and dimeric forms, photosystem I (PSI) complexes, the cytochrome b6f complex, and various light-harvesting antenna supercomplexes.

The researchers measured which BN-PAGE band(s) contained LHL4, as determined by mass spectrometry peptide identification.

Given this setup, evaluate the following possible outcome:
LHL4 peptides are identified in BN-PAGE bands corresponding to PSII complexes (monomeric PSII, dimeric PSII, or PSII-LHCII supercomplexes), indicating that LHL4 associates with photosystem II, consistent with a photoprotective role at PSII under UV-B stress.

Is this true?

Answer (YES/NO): YES